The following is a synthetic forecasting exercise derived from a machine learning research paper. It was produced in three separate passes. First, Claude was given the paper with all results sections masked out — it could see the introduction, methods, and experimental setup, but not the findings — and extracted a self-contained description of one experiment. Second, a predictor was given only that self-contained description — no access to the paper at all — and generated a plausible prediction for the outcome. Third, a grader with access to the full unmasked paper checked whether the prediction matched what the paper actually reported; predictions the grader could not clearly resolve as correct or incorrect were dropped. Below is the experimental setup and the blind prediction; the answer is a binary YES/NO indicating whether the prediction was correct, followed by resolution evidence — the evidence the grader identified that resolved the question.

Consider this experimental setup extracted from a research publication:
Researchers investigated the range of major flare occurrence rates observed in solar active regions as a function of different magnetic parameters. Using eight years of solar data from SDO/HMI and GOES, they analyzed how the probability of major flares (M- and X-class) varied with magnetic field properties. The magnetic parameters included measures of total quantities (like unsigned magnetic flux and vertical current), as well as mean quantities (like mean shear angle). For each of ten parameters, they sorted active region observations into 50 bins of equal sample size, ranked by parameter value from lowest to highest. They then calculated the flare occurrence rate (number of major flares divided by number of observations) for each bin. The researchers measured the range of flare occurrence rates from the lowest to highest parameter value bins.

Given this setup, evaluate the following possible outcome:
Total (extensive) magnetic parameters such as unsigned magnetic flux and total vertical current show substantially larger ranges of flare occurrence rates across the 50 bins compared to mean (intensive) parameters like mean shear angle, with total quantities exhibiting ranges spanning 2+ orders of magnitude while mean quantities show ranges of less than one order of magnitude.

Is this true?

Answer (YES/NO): NO